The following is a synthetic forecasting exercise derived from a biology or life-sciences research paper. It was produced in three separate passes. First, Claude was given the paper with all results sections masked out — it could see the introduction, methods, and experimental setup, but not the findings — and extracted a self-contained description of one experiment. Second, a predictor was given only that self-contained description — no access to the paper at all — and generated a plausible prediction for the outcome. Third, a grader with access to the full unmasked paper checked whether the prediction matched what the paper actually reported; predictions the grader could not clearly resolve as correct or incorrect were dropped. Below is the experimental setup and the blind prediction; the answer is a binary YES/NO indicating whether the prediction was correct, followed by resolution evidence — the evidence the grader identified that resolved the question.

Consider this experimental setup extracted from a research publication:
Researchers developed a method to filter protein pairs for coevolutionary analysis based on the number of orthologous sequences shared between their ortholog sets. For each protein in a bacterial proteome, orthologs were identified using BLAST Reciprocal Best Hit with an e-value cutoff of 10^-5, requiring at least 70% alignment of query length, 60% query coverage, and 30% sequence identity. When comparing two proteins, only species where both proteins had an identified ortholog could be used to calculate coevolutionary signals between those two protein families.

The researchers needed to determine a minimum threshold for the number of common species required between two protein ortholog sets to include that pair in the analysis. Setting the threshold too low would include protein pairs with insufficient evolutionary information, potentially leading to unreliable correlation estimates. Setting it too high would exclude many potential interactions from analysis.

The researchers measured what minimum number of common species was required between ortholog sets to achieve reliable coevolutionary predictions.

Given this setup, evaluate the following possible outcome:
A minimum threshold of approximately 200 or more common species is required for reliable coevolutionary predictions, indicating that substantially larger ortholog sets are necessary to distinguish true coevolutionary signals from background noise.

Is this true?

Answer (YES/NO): NO